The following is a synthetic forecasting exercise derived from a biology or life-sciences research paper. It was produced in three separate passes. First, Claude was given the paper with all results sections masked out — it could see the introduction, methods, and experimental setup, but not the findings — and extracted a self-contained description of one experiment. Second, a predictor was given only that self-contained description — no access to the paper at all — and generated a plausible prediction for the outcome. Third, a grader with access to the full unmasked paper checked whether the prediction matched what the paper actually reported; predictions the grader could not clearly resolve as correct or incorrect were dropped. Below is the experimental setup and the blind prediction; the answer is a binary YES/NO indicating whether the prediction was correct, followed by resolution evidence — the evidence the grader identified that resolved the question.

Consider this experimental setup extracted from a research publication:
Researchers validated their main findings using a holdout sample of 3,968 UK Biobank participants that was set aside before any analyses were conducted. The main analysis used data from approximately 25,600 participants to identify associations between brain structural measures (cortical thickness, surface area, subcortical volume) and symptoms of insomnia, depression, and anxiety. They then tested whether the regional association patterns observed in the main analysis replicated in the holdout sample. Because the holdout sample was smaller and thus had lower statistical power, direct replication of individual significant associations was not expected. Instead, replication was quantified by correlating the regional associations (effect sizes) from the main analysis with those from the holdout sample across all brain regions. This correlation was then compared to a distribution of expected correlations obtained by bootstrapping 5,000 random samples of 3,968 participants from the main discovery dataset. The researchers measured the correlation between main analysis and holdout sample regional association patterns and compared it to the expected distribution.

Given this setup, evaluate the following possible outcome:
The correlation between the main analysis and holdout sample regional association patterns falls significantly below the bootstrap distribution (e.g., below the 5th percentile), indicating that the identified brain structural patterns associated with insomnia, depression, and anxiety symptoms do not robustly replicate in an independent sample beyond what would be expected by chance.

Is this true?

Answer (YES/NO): NO